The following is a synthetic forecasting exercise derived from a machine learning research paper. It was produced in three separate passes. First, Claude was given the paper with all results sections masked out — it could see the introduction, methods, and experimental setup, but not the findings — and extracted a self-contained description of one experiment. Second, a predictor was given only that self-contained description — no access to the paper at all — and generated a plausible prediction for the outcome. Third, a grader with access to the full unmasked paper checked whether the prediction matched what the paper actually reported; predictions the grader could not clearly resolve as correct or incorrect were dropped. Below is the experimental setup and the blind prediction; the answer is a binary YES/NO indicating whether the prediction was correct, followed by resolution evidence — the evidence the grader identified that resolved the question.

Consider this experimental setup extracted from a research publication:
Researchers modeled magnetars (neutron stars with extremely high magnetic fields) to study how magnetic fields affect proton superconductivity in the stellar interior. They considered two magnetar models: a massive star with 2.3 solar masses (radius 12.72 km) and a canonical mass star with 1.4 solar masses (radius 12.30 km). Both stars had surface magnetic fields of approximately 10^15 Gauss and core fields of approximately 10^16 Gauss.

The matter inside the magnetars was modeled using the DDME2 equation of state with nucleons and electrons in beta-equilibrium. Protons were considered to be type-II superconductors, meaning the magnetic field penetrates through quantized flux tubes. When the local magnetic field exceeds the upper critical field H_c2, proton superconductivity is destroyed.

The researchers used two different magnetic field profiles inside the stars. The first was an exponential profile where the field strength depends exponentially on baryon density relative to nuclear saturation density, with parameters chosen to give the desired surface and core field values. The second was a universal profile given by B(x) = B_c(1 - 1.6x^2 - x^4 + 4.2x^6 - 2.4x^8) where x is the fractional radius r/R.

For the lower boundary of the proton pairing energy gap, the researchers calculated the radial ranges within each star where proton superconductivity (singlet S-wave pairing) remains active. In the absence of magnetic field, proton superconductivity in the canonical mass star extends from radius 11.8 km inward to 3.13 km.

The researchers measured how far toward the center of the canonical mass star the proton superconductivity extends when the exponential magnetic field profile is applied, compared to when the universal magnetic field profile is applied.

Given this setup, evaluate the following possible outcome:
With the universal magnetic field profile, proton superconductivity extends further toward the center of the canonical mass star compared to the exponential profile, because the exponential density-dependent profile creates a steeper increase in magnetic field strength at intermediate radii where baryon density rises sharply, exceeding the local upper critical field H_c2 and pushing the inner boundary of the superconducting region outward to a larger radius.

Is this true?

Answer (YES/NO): YES